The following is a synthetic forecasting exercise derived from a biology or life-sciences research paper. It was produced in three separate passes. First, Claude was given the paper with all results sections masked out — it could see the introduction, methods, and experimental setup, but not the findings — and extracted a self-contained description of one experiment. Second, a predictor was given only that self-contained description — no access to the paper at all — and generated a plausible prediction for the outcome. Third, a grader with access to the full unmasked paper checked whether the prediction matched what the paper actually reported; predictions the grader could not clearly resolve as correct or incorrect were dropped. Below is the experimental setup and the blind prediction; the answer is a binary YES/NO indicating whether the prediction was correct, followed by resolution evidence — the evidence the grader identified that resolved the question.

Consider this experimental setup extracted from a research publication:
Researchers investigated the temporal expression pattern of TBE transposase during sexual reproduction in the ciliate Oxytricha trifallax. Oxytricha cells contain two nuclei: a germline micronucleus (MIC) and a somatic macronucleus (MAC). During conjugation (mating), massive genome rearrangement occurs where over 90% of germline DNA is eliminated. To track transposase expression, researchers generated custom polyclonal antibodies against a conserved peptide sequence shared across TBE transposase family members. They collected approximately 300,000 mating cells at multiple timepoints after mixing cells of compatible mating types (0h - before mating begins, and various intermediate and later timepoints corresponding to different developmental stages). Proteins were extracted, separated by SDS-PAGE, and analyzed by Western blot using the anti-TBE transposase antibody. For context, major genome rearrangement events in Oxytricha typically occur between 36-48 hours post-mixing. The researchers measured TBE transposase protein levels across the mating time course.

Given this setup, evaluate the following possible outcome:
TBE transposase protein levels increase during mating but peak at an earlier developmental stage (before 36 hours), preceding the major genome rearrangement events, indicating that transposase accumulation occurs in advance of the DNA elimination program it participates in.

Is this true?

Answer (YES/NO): NO